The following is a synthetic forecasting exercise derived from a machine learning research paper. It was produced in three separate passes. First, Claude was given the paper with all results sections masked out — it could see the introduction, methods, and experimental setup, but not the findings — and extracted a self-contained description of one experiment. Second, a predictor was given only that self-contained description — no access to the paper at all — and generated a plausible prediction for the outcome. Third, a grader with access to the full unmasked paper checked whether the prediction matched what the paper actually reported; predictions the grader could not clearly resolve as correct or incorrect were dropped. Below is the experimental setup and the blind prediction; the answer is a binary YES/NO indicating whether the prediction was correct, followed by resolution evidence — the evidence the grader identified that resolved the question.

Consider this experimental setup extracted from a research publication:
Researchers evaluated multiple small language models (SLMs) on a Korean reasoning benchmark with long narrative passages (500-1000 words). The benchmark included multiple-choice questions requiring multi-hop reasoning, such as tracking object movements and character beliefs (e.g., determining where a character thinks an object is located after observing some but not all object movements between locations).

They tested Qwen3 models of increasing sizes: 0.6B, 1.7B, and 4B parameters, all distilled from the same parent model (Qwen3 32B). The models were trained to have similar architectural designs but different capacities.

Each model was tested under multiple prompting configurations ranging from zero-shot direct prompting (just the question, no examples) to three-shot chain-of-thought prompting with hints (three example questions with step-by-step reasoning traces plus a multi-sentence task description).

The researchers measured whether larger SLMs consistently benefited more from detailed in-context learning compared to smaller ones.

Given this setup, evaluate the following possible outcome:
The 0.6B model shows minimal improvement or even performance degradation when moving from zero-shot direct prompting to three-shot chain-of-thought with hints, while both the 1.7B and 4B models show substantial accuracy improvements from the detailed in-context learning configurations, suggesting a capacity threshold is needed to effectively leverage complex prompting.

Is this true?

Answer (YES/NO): NO